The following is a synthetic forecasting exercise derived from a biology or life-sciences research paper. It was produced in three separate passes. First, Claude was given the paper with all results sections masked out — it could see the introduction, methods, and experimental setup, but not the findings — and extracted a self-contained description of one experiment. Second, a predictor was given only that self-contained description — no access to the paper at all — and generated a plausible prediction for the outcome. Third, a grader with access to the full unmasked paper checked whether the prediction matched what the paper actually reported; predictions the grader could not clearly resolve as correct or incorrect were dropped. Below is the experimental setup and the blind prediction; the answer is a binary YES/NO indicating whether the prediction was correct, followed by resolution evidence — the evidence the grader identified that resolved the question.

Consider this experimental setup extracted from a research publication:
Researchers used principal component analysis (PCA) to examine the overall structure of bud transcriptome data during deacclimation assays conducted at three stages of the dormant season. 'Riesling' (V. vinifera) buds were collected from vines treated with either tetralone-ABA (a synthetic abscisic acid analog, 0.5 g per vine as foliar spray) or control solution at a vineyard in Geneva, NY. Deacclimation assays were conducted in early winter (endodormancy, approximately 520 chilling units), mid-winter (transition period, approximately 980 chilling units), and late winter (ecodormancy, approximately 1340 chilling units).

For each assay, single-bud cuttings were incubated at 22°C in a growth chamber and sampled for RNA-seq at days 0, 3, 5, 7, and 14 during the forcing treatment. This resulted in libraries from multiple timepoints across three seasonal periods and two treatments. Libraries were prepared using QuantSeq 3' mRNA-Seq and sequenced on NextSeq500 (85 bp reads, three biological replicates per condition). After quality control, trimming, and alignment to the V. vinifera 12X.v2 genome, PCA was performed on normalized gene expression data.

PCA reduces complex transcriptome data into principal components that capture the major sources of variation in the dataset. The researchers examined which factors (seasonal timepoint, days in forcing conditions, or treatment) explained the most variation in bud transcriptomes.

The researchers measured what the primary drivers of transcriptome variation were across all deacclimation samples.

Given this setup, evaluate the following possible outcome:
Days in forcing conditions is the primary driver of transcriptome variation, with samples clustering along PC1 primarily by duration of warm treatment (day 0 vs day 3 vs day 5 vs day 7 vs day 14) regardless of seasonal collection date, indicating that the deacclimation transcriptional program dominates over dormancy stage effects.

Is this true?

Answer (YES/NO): NO